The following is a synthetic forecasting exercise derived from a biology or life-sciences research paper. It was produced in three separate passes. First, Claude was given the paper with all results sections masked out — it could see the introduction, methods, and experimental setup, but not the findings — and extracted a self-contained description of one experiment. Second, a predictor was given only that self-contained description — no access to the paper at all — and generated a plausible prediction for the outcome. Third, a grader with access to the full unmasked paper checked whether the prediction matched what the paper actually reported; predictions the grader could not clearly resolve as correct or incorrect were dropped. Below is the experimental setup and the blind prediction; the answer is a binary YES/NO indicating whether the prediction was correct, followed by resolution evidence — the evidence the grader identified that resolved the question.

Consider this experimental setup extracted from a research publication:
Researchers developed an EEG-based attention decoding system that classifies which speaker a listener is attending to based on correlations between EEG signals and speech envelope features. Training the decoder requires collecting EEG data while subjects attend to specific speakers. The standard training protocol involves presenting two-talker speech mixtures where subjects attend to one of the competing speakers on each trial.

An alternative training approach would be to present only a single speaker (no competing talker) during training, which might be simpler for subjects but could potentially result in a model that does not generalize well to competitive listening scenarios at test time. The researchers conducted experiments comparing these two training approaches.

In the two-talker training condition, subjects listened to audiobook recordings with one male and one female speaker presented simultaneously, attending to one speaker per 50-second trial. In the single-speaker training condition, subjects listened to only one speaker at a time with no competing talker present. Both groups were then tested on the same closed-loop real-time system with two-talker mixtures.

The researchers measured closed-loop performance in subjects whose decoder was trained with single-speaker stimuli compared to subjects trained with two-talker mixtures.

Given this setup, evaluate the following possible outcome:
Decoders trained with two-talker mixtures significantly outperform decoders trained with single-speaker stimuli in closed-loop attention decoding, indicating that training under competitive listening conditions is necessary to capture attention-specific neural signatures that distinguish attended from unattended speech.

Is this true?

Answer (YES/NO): NO